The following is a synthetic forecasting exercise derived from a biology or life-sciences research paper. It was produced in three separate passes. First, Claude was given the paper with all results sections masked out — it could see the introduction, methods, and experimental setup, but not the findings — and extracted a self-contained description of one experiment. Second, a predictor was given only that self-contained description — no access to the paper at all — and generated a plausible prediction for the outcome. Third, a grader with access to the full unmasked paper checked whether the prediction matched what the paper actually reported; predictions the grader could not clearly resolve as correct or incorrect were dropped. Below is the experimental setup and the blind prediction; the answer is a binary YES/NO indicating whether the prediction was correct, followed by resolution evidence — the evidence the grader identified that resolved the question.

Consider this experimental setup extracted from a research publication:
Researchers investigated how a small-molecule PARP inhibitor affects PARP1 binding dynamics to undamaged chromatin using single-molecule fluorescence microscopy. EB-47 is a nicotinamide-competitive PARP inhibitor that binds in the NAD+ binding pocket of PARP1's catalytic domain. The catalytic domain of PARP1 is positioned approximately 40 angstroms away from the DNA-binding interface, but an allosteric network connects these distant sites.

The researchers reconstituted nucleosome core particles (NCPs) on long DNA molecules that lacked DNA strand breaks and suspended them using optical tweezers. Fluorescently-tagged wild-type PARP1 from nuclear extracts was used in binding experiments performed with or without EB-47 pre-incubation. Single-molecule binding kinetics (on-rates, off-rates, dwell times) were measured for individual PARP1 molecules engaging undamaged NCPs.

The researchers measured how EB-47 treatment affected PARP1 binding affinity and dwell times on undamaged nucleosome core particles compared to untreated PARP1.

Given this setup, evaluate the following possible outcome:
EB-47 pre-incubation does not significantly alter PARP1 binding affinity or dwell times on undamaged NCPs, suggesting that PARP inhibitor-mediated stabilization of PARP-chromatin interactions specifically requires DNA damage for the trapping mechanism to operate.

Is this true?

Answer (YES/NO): NO